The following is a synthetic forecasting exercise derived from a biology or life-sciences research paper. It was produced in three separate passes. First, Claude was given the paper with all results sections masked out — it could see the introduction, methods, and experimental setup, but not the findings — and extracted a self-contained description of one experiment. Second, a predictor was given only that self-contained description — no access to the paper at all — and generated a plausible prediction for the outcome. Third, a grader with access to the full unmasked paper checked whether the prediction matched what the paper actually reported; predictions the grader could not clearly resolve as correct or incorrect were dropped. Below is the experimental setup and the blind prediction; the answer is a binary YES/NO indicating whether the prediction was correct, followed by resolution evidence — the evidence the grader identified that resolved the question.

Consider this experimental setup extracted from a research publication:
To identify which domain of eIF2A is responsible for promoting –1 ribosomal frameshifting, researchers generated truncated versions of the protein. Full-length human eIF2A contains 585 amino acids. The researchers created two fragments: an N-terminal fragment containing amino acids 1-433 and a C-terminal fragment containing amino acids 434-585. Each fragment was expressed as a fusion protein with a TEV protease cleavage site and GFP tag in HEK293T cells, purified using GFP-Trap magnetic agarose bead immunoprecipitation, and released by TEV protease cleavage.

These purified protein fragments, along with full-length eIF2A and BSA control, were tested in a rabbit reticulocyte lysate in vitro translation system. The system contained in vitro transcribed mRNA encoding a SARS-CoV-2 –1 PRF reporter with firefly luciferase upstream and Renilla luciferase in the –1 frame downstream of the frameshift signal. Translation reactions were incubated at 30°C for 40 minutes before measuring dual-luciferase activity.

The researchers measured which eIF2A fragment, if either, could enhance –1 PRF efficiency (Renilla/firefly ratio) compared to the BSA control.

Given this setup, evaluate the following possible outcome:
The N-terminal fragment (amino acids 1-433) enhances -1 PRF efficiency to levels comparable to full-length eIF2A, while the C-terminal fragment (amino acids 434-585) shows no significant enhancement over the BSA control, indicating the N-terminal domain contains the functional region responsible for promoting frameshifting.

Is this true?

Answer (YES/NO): NO